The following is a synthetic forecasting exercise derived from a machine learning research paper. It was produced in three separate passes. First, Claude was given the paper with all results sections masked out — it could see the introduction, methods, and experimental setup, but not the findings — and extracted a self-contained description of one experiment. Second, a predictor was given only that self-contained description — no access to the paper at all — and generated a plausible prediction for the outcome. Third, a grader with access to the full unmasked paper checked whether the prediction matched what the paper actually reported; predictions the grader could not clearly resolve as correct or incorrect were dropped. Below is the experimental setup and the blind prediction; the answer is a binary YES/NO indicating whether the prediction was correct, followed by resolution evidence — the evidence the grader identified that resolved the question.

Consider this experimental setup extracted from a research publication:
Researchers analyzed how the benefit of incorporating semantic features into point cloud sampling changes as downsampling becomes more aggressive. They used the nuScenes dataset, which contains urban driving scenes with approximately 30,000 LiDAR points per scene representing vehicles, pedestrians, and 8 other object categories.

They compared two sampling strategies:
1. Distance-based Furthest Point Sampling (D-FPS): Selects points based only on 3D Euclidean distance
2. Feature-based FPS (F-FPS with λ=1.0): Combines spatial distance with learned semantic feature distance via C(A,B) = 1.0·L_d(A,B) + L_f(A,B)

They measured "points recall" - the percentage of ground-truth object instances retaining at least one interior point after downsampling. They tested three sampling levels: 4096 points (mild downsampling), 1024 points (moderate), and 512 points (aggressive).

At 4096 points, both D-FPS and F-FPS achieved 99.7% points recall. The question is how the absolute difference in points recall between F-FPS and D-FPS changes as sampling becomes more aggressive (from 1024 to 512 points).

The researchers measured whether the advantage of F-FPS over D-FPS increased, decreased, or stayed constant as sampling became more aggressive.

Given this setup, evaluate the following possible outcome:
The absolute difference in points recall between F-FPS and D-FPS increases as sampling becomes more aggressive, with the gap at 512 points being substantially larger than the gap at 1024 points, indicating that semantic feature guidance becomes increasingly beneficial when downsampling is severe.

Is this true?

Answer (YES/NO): NO